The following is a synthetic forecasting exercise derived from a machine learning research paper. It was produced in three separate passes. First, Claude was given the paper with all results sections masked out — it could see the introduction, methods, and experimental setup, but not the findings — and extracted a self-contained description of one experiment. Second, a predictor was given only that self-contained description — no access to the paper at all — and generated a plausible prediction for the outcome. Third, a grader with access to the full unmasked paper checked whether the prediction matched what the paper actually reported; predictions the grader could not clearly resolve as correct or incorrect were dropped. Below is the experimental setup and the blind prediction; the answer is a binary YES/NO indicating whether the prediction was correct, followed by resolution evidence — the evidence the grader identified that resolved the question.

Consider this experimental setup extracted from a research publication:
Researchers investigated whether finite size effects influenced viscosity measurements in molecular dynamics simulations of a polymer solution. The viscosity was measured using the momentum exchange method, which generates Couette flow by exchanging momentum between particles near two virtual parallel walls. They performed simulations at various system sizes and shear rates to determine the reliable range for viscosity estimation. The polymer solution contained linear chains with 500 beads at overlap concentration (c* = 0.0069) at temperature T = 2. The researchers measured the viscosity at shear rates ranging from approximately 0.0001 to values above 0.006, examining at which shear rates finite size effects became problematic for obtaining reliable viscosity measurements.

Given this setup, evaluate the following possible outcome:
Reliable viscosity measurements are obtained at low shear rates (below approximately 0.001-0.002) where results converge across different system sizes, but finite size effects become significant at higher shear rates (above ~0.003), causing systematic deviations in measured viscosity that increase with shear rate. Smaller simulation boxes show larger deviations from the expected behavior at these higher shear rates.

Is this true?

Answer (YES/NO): NO